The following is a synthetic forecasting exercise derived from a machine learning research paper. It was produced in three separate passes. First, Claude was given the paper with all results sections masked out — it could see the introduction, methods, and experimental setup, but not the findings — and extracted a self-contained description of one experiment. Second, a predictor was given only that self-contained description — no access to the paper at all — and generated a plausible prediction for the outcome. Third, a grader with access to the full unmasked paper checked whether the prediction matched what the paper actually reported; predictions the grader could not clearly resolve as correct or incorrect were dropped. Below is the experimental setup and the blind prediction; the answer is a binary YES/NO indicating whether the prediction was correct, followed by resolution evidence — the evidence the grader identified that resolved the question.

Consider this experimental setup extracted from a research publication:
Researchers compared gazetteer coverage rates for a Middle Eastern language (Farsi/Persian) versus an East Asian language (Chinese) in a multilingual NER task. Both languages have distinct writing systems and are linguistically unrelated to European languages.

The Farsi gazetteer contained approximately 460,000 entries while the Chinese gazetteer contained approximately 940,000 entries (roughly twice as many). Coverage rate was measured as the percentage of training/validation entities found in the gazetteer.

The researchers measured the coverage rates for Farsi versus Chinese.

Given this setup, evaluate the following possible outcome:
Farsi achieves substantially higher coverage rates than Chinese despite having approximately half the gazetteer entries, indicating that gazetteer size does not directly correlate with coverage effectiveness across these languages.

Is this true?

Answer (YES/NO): YES